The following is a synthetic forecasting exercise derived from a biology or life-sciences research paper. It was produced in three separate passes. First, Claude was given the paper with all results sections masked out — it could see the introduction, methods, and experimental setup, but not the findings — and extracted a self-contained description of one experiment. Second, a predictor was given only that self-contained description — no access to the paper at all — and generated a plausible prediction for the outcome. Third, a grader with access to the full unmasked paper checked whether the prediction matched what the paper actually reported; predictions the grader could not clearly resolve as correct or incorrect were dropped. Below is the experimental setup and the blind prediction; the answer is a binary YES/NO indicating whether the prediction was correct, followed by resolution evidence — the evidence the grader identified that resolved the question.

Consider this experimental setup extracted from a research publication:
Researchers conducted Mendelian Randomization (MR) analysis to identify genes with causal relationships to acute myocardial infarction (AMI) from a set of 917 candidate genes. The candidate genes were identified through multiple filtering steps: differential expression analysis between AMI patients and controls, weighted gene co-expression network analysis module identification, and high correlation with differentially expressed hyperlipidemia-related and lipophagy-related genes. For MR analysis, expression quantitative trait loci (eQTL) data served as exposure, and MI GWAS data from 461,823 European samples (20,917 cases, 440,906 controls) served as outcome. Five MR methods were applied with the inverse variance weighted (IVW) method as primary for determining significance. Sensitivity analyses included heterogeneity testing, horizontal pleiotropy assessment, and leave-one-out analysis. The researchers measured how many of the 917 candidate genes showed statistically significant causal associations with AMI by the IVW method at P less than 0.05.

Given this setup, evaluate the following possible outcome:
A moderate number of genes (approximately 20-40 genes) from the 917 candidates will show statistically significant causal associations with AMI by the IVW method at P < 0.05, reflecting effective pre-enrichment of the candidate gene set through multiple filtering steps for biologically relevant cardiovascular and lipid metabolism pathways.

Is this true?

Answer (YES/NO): YES